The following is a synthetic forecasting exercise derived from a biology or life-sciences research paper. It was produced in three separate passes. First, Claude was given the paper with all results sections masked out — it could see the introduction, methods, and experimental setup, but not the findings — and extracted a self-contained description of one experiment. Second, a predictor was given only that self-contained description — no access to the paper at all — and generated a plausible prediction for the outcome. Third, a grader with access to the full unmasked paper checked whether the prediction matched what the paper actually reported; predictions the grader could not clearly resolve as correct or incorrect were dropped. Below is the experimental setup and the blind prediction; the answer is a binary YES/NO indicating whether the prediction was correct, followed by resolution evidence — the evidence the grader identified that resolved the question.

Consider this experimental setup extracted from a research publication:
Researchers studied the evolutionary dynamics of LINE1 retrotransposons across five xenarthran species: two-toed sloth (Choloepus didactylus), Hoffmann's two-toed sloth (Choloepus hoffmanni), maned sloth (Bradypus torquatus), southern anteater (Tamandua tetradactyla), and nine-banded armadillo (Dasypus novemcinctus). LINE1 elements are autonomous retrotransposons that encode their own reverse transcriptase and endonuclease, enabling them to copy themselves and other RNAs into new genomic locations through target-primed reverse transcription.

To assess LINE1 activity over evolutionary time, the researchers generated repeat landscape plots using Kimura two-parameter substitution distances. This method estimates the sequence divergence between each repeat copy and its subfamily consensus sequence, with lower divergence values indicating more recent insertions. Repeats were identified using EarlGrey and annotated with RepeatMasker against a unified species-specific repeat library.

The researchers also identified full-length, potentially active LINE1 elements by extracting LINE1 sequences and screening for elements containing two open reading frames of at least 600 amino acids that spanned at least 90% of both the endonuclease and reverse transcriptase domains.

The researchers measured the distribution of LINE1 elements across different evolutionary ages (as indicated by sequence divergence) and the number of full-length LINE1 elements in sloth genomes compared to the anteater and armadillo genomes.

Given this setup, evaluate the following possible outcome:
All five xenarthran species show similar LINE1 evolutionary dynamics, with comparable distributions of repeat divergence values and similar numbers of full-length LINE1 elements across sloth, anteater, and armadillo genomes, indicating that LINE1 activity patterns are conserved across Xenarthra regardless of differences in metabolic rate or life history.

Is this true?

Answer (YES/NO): NO